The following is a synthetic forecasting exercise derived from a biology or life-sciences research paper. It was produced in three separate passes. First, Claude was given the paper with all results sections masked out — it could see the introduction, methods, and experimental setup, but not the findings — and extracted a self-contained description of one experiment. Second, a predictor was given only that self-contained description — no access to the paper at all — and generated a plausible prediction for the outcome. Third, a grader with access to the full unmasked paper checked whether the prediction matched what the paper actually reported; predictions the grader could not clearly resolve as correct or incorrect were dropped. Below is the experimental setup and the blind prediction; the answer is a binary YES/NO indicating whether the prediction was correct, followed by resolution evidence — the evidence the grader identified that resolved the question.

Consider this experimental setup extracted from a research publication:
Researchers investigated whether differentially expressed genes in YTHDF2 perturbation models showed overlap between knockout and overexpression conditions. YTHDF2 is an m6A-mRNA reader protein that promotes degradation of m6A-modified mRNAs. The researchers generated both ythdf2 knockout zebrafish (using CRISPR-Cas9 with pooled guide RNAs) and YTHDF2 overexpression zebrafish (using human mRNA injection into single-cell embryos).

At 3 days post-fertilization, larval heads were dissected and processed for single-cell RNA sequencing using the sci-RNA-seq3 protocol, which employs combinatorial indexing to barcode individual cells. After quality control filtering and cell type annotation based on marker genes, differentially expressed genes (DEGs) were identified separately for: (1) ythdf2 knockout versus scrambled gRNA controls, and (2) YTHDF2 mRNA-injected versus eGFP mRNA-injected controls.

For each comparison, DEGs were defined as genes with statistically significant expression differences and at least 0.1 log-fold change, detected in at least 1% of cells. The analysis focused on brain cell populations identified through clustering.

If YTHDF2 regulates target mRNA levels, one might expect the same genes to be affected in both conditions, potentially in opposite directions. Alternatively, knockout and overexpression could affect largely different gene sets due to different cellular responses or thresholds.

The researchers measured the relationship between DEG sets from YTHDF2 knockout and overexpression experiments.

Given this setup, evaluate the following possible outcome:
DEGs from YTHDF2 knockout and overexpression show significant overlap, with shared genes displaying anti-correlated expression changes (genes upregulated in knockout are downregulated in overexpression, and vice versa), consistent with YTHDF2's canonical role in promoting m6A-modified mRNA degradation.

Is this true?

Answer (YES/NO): YES